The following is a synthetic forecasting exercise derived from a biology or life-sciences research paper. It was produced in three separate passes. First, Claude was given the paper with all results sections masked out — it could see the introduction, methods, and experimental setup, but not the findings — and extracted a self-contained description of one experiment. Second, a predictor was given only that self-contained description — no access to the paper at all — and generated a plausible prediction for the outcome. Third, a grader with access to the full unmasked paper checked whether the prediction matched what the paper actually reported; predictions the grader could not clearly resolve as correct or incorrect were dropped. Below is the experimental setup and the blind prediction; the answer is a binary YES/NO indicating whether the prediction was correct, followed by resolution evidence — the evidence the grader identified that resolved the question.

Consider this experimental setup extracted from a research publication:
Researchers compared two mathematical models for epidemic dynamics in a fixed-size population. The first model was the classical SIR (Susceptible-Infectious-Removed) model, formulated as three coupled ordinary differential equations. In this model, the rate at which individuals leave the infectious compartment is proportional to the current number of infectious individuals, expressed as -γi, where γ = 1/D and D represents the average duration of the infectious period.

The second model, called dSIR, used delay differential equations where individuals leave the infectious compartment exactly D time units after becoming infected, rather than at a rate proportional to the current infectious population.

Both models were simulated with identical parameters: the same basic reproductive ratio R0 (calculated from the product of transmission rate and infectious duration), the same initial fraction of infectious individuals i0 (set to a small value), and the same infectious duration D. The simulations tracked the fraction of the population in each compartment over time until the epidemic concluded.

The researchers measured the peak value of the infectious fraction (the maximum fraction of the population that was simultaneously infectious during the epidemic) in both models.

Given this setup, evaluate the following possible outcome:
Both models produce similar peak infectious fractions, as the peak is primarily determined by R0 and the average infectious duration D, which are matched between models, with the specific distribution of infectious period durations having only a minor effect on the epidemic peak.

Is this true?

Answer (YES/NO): NO